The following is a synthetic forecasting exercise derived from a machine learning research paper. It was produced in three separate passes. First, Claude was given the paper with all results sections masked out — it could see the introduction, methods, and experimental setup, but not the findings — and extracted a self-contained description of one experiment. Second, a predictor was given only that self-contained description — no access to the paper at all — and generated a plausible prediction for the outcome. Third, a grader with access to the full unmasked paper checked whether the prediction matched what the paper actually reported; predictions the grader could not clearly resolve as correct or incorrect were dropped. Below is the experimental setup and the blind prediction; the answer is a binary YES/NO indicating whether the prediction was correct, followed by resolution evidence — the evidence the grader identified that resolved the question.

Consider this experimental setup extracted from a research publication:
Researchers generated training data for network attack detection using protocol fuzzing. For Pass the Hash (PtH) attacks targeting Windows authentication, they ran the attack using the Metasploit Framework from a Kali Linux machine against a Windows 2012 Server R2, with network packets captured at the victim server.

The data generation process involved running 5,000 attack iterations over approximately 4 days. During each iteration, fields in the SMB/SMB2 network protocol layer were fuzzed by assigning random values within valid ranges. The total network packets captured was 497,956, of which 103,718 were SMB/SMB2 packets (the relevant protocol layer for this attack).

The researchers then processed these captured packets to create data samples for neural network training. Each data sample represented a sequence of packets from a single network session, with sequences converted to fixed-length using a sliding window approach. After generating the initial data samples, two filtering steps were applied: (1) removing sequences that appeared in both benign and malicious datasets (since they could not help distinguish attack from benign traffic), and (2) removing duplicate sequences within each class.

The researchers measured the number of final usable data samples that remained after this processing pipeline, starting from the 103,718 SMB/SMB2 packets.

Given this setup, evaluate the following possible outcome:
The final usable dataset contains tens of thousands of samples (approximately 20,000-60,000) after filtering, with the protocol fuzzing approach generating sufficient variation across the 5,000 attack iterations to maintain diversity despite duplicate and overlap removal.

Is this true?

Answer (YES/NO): NO